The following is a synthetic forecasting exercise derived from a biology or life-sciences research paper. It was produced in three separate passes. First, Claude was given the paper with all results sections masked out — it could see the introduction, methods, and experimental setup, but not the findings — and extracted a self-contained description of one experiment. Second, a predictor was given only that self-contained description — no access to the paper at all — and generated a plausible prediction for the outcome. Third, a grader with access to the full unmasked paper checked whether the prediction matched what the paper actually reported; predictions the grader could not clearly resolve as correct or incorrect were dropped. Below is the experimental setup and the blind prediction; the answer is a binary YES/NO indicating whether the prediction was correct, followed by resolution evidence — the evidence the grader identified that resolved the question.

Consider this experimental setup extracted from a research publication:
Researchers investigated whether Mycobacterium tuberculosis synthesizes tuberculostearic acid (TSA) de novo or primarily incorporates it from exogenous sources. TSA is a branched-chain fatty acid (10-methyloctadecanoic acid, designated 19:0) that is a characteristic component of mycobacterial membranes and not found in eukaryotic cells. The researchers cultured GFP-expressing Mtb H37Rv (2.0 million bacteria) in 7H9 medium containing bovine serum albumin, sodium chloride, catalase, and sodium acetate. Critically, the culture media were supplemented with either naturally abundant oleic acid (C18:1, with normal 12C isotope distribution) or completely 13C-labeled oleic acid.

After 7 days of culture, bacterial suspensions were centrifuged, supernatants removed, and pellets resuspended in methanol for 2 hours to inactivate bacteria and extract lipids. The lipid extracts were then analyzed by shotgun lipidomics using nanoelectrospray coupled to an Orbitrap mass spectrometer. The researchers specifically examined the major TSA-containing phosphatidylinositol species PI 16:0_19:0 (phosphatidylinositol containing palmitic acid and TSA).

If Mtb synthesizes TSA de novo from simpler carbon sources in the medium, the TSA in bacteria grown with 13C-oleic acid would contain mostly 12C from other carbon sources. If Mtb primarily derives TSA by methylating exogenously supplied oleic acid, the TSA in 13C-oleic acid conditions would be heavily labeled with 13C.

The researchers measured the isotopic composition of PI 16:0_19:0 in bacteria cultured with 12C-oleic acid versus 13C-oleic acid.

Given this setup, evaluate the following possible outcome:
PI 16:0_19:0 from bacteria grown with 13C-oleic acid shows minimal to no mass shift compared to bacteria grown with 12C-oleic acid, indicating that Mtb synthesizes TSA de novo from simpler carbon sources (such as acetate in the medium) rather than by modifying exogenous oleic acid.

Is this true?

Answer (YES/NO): NO